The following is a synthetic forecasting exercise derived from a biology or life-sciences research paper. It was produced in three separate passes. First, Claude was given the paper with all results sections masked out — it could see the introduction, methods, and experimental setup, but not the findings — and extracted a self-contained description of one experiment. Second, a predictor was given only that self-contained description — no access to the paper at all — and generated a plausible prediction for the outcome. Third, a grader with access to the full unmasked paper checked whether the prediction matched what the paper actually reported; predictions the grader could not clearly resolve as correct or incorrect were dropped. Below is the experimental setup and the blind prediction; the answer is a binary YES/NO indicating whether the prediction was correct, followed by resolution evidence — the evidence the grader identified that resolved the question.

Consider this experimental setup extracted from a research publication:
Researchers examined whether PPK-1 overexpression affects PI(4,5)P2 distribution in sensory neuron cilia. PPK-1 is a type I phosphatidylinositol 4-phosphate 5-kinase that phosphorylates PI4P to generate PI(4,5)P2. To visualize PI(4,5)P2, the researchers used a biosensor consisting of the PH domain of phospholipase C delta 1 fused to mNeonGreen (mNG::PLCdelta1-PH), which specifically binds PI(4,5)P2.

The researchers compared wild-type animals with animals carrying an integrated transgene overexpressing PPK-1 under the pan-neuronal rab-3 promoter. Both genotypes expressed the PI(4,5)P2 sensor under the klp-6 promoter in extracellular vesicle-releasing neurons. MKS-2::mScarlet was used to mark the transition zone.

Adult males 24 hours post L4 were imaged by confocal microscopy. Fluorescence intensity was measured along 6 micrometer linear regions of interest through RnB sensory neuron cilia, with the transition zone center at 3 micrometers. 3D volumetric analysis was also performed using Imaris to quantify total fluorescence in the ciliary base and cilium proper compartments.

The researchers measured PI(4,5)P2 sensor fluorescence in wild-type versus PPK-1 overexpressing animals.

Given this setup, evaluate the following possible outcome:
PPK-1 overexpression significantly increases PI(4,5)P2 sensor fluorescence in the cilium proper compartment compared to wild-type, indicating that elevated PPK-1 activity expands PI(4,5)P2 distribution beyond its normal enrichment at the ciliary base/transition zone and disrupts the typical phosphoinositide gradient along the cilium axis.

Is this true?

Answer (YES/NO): NO